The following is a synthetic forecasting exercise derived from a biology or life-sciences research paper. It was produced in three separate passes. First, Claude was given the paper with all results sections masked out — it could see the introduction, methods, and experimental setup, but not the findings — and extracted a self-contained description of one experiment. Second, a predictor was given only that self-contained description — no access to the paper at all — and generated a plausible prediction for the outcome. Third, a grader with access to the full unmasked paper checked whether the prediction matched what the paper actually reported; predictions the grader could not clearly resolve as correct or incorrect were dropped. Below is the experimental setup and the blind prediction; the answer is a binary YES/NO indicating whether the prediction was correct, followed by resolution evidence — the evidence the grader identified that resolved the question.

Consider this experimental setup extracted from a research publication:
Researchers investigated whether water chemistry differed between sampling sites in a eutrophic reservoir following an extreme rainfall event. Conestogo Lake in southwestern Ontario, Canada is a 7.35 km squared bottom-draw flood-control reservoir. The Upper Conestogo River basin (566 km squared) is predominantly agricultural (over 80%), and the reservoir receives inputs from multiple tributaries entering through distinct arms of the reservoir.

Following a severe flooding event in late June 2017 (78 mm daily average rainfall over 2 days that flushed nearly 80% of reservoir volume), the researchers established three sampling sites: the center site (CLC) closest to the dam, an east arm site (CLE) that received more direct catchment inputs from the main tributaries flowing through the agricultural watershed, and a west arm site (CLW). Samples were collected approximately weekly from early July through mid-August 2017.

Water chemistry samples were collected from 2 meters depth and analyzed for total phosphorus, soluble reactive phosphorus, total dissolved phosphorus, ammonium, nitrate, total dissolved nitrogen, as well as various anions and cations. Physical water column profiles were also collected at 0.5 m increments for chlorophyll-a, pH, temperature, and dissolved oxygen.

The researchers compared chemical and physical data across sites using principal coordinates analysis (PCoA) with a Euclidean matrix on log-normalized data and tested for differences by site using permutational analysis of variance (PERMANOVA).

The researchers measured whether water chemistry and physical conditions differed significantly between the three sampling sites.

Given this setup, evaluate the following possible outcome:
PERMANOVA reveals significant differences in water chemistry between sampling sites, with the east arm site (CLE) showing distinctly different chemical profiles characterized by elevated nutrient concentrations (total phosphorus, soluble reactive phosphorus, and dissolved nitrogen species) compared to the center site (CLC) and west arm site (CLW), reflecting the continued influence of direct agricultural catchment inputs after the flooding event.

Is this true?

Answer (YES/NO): NO